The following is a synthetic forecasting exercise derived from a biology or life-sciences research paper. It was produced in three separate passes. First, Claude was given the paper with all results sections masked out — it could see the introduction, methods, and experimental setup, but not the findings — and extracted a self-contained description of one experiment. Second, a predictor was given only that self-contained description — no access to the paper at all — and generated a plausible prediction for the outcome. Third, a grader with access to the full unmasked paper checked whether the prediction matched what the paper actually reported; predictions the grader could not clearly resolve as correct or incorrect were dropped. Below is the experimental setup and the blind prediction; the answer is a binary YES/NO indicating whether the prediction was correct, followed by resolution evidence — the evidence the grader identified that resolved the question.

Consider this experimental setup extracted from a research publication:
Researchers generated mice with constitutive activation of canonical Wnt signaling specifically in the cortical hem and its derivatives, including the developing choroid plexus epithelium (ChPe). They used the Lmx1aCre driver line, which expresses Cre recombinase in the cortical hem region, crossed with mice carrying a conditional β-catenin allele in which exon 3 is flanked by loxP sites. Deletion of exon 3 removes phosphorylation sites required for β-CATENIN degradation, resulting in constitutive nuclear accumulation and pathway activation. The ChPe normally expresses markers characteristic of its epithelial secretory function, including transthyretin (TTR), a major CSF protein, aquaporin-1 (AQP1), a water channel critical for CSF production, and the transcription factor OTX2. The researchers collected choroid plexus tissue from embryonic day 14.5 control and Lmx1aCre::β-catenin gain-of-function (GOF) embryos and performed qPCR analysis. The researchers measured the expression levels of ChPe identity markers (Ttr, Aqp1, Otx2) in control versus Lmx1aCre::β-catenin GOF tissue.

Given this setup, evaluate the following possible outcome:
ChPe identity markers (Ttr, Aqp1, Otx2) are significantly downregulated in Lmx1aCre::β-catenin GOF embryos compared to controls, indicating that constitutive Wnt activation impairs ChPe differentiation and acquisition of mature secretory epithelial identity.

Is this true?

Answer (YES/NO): YES